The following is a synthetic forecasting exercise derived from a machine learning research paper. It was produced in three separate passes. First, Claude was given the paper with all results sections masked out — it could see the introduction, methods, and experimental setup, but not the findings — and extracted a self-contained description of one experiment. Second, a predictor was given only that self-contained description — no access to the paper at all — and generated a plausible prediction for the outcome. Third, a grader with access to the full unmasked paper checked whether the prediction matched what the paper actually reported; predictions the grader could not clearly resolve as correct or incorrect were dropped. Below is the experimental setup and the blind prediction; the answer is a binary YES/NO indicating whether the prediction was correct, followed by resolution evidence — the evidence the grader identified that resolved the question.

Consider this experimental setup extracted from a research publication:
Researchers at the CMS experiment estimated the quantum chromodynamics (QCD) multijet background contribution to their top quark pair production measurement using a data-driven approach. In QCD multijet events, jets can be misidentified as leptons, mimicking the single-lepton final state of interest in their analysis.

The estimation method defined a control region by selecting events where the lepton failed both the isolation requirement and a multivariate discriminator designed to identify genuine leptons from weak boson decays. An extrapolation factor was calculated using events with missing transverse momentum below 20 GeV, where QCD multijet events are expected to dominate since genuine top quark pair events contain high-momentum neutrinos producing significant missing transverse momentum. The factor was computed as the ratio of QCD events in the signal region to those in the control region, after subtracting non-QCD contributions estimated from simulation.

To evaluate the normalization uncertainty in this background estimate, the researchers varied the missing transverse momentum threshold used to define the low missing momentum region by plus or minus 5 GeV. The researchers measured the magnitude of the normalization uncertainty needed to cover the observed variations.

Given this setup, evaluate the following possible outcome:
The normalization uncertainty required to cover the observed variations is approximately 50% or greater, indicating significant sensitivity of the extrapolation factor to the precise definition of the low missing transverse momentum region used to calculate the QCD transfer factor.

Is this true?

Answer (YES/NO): NO